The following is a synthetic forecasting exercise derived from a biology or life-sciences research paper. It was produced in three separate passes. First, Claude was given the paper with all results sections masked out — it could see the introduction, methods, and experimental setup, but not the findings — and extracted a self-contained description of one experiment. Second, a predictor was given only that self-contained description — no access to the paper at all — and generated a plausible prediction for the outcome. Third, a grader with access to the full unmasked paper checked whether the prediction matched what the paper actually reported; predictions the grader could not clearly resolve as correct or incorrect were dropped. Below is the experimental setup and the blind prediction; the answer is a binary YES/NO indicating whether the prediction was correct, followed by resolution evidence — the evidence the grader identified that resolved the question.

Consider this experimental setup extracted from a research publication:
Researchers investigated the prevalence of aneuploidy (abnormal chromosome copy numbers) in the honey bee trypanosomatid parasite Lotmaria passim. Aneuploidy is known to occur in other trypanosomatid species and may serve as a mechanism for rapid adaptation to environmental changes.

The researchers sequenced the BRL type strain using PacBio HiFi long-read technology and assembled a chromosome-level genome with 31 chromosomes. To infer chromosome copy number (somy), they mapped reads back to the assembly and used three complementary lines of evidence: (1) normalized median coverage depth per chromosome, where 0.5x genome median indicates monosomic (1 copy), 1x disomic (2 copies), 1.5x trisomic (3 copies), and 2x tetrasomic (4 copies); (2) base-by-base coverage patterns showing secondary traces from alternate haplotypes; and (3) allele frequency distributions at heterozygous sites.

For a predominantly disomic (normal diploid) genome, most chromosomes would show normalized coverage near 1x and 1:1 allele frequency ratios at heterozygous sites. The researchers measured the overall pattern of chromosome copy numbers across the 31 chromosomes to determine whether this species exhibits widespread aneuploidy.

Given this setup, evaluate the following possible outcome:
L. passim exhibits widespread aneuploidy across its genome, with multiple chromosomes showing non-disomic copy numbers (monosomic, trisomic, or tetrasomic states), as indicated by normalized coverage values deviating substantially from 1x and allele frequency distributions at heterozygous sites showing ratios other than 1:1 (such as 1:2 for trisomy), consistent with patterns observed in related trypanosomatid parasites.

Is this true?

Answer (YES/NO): NO